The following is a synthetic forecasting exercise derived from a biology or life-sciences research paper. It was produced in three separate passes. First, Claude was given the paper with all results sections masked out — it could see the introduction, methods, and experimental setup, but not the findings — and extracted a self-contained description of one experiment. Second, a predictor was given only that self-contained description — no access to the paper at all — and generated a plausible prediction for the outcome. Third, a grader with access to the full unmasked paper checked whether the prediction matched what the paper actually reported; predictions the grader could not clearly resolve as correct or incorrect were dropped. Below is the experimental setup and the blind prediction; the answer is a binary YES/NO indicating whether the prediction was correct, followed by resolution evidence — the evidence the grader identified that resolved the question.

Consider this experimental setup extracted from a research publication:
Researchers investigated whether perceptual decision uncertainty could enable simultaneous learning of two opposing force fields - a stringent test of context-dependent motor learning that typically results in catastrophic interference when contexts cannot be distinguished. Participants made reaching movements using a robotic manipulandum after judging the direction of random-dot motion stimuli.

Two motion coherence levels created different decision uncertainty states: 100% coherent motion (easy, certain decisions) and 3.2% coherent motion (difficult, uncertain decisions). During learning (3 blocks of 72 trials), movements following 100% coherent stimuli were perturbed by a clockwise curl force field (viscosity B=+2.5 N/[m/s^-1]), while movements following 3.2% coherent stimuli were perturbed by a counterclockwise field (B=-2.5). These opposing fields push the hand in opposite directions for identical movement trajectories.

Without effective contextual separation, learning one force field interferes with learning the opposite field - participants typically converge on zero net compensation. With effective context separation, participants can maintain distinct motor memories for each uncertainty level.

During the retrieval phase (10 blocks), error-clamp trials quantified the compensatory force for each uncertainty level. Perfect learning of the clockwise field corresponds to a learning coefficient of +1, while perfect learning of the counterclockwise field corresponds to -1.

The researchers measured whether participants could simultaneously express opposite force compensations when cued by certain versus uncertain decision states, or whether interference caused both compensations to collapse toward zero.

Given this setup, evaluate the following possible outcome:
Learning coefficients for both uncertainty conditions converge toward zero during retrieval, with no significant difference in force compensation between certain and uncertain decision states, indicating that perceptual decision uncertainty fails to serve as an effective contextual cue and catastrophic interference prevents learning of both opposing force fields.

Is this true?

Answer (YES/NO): NO